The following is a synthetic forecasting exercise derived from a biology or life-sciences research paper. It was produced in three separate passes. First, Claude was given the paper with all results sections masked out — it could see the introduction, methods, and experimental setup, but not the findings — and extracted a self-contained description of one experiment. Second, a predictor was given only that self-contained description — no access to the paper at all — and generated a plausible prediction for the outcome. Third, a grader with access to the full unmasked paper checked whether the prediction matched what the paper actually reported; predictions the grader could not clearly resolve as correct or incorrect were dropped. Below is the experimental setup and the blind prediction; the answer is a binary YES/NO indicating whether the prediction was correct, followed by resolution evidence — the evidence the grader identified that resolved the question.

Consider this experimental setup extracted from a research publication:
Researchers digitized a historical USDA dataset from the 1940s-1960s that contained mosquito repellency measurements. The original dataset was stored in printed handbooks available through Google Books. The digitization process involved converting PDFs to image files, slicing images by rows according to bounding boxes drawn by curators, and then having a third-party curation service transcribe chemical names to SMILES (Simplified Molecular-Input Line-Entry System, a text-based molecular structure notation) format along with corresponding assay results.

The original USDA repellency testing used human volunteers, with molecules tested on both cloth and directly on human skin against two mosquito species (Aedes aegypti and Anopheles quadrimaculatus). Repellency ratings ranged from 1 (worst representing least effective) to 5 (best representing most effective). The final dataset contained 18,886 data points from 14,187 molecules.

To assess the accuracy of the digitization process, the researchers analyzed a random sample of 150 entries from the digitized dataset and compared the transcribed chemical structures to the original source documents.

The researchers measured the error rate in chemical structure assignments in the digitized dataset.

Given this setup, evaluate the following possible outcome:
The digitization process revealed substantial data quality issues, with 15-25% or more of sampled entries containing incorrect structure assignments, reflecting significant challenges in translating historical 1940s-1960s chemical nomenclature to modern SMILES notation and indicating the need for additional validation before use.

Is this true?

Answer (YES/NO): NO